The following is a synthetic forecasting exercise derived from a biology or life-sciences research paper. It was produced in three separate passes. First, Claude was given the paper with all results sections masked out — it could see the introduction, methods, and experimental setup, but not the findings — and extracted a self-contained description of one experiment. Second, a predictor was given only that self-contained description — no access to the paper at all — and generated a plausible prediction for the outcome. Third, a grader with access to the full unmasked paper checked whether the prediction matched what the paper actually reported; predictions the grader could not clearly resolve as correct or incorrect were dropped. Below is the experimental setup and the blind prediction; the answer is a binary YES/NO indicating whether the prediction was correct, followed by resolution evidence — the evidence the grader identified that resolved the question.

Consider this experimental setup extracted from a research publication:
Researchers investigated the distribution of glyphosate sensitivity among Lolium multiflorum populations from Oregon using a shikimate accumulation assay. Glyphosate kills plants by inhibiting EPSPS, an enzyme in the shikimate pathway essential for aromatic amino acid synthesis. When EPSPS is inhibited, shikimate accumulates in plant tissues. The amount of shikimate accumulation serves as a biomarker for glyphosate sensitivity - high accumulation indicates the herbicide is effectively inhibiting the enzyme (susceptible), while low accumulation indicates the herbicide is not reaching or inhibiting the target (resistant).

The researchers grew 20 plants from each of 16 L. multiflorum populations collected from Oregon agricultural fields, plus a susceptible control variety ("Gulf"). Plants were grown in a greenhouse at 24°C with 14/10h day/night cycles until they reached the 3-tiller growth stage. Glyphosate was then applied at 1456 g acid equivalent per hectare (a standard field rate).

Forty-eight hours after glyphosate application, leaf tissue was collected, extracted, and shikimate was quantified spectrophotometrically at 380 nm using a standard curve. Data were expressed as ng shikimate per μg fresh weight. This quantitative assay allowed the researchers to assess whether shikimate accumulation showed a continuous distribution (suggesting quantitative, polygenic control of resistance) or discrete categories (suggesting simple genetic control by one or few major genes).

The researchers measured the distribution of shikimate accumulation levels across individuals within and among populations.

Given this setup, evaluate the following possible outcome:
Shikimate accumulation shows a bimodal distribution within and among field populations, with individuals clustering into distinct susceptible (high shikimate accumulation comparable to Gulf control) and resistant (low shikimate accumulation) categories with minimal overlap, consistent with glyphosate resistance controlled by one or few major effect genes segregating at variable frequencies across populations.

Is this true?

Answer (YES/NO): NO